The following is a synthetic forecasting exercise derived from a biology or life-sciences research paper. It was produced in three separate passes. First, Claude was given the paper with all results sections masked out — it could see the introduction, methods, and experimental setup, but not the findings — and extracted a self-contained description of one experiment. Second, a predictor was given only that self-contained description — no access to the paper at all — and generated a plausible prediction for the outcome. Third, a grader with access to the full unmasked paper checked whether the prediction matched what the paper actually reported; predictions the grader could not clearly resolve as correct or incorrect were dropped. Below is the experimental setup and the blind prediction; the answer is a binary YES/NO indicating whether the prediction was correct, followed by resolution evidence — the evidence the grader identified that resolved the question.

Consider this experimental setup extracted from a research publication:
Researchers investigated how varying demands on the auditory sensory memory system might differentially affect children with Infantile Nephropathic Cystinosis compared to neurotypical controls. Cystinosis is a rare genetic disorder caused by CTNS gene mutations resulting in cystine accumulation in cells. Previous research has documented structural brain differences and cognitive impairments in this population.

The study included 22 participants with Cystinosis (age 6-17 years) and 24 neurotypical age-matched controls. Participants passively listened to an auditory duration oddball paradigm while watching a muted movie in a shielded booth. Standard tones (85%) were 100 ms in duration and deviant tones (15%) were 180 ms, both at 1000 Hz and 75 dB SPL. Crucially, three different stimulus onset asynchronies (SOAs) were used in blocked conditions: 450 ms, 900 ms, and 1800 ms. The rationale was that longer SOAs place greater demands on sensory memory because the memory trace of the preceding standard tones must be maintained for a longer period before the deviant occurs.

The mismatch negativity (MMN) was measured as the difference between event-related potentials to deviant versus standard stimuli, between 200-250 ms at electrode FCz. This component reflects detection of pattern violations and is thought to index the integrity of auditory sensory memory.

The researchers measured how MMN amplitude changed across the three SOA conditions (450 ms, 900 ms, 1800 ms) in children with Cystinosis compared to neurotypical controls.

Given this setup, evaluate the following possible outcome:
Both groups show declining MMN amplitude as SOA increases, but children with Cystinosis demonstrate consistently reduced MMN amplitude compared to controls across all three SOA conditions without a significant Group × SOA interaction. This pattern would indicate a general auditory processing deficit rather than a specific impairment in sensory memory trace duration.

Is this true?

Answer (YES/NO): NO